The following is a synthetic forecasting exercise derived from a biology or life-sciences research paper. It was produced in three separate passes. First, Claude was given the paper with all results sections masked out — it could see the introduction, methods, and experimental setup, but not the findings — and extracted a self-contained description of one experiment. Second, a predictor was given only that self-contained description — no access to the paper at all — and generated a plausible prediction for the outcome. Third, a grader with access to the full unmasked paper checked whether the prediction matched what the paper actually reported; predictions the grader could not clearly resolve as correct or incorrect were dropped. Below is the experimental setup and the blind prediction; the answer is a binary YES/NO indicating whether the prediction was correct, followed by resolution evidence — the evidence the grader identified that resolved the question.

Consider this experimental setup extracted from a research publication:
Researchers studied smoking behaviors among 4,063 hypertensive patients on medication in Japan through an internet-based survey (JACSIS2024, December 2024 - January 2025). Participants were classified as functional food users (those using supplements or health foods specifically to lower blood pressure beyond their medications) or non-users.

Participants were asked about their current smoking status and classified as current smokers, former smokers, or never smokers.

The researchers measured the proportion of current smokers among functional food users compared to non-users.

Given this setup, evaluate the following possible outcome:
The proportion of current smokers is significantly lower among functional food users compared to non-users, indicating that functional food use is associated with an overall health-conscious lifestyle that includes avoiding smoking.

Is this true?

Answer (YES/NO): NO